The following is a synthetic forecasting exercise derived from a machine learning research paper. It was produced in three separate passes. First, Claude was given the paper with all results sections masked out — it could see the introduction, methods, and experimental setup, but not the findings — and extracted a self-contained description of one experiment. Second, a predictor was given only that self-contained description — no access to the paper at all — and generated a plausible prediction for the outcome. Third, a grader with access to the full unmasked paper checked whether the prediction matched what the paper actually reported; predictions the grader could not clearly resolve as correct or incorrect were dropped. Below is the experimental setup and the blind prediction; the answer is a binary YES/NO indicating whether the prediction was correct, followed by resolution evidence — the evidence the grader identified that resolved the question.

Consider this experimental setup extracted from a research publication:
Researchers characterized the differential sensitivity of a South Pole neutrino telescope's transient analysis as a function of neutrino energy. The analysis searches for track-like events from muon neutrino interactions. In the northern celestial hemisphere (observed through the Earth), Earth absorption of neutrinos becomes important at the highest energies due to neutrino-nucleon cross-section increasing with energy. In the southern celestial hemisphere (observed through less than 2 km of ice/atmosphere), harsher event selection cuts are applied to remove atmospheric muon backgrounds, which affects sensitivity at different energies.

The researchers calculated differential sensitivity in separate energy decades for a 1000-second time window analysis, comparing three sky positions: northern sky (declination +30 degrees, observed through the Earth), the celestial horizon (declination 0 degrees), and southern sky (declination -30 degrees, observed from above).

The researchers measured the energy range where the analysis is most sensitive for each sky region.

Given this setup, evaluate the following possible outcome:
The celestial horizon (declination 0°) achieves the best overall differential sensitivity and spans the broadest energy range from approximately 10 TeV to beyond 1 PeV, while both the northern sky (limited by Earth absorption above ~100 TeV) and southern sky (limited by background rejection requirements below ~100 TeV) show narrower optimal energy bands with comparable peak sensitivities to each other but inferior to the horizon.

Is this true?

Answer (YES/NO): NO